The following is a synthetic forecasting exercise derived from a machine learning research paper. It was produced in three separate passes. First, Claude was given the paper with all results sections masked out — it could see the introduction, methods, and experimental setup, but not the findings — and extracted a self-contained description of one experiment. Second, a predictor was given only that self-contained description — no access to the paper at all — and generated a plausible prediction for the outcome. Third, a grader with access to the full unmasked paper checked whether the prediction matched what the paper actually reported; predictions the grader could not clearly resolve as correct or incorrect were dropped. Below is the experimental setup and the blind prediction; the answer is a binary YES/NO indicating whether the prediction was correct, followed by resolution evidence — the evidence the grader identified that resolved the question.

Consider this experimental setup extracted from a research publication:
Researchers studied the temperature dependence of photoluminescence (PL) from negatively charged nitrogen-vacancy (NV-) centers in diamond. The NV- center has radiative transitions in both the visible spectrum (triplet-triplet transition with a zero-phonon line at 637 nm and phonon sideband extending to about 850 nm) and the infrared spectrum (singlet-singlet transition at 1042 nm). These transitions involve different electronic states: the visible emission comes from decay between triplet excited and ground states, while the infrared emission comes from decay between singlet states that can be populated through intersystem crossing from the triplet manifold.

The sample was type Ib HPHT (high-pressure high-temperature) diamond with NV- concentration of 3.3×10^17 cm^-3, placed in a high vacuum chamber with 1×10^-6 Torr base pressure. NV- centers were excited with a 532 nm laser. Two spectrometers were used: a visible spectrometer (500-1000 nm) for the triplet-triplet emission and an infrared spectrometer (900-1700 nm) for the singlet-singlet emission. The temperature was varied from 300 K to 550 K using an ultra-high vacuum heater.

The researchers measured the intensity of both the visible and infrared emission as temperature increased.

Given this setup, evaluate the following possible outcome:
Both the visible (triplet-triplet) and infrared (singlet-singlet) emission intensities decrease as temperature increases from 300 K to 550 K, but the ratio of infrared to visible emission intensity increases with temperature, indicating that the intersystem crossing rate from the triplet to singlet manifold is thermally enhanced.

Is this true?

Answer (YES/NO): NO